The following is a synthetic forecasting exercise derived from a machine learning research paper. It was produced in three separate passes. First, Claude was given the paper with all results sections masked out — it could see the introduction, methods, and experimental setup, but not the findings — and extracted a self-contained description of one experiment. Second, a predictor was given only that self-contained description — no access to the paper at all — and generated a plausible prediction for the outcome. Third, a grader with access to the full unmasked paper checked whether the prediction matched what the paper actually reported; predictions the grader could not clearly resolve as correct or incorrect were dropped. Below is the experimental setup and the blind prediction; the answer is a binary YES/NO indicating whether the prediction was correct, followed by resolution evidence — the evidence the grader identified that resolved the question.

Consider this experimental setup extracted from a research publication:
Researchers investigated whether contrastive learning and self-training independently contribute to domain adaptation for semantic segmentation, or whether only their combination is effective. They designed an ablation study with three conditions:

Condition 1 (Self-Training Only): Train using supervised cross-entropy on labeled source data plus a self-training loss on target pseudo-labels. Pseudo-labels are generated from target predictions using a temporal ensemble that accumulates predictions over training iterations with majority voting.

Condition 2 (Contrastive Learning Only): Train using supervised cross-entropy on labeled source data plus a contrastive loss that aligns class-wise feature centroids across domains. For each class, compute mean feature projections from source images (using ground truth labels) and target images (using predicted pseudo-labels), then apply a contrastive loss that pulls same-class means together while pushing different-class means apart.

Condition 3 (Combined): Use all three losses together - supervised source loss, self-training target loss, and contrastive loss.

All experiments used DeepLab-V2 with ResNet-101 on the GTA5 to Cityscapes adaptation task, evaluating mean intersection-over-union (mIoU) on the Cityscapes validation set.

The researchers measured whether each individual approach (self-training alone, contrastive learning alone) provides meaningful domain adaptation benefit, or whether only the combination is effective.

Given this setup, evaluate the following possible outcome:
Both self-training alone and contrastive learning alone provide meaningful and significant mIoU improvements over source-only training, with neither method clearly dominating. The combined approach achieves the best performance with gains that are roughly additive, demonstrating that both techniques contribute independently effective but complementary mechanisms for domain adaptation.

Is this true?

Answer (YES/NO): NO